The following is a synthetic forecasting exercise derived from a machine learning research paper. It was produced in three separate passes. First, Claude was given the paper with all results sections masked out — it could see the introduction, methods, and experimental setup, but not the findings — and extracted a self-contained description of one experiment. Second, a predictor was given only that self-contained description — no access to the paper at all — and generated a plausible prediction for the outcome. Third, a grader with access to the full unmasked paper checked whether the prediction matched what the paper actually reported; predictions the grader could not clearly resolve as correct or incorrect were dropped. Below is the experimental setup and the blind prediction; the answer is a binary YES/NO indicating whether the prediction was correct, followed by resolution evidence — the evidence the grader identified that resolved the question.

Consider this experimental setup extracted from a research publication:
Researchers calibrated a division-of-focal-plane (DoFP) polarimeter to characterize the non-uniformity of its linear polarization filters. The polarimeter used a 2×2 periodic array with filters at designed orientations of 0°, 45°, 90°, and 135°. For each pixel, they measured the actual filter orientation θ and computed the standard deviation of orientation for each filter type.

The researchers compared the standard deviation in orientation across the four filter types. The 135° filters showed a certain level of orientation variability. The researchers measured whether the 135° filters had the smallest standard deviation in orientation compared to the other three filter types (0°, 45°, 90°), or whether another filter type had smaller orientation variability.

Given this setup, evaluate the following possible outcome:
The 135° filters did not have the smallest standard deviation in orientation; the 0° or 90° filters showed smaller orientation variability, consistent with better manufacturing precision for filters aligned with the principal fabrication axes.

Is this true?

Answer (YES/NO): NO